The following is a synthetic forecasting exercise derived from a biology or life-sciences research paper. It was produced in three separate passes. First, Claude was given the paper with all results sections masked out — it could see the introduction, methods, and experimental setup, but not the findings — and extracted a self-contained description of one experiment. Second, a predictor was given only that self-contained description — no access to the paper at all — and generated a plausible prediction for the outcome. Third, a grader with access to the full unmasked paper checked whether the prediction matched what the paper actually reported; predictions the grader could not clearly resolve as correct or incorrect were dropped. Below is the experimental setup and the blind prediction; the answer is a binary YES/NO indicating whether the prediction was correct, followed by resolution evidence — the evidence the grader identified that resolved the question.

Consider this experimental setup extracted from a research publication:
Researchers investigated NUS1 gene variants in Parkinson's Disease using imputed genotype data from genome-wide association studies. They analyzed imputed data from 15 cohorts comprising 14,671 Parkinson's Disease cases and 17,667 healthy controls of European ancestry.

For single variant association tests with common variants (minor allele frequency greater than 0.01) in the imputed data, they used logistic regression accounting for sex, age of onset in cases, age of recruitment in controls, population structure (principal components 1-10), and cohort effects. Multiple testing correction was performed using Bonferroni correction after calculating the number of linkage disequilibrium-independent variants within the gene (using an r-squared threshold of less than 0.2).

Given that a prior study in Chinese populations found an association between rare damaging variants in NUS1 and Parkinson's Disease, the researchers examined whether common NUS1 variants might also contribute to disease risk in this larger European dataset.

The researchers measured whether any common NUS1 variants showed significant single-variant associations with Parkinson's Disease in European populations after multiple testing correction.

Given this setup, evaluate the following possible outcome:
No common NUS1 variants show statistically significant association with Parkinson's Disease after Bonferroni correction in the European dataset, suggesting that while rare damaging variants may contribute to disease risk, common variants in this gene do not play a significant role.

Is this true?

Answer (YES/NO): YES